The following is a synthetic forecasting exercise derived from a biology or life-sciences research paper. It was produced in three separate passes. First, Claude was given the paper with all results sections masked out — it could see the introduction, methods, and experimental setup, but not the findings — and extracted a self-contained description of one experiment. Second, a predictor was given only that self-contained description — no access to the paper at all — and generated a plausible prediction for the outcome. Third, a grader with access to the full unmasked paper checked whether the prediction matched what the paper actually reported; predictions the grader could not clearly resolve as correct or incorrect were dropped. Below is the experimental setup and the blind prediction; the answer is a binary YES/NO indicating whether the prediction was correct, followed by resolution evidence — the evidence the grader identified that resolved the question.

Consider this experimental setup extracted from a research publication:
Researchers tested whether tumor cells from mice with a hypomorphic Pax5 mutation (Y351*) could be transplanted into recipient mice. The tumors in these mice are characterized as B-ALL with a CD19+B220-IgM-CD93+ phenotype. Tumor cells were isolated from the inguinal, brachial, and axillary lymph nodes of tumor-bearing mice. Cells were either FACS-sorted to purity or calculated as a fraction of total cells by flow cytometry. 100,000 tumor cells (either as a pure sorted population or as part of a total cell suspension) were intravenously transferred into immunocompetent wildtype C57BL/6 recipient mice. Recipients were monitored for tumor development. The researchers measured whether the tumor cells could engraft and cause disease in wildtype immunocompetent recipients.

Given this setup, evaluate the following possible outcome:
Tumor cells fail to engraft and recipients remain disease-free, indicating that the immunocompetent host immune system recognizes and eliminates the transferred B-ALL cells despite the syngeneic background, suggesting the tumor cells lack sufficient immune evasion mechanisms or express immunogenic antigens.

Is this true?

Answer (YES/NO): NO